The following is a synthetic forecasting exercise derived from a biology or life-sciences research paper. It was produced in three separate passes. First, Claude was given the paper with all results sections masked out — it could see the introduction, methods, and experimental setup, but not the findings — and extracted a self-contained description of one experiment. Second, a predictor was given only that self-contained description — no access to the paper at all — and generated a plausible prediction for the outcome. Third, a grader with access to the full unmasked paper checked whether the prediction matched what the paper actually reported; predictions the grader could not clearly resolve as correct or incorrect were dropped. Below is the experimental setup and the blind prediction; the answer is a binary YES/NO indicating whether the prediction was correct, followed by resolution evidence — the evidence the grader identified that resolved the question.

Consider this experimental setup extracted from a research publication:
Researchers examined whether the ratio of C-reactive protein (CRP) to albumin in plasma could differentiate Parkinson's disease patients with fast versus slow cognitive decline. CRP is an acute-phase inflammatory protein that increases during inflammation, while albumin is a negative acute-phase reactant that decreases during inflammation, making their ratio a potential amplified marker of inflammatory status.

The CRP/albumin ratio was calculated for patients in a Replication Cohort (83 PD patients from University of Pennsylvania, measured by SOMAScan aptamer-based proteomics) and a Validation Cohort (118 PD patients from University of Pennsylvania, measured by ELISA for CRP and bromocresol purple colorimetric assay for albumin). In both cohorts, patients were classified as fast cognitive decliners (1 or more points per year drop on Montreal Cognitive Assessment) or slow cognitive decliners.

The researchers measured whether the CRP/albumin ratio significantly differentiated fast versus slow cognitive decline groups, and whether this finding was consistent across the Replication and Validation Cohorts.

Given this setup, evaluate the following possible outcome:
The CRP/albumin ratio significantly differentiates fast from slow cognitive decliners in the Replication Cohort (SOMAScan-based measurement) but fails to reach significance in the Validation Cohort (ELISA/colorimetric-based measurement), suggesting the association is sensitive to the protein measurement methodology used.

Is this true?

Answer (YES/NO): YES